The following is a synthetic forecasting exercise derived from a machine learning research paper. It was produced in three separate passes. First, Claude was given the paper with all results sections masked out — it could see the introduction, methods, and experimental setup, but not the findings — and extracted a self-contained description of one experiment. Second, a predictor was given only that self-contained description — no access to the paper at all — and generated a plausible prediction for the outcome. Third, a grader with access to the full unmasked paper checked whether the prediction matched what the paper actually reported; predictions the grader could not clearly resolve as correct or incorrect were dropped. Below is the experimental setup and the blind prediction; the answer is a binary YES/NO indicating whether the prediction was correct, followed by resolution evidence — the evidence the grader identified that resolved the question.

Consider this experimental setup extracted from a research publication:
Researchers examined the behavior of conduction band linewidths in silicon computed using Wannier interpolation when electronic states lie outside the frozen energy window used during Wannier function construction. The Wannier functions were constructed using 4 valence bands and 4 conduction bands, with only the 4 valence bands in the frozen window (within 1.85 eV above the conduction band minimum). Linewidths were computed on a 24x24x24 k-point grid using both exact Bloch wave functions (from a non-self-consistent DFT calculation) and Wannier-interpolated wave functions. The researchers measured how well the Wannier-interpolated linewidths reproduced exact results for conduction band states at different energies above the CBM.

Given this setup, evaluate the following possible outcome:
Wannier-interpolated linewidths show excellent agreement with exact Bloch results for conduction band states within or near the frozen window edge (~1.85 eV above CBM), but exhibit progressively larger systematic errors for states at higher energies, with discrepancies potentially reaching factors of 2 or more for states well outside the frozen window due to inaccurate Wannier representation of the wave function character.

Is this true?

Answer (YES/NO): YES